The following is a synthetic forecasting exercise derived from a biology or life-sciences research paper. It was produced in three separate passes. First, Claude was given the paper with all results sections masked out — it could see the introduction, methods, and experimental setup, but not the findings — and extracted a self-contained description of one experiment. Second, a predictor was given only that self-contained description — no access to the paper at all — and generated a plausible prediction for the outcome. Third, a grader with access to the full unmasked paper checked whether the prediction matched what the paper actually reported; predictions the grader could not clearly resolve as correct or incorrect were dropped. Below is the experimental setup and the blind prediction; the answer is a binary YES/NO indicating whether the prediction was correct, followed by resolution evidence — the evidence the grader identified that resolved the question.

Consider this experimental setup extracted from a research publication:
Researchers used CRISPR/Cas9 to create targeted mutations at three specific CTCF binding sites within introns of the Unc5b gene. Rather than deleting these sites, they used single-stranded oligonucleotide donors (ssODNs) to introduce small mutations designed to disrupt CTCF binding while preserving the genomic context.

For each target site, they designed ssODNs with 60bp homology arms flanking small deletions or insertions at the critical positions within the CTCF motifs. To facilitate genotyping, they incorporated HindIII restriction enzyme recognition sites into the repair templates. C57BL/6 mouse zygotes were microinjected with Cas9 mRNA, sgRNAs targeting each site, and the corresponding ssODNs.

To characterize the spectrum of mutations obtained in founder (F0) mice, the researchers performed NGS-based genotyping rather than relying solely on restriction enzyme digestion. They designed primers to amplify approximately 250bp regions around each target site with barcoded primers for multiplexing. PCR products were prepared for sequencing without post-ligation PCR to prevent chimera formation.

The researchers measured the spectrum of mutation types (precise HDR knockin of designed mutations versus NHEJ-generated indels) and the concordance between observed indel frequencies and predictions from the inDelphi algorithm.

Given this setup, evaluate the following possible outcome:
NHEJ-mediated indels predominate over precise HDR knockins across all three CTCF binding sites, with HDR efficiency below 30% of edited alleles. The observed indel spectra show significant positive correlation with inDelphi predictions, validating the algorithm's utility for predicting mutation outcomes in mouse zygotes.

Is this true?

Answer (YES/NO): YES